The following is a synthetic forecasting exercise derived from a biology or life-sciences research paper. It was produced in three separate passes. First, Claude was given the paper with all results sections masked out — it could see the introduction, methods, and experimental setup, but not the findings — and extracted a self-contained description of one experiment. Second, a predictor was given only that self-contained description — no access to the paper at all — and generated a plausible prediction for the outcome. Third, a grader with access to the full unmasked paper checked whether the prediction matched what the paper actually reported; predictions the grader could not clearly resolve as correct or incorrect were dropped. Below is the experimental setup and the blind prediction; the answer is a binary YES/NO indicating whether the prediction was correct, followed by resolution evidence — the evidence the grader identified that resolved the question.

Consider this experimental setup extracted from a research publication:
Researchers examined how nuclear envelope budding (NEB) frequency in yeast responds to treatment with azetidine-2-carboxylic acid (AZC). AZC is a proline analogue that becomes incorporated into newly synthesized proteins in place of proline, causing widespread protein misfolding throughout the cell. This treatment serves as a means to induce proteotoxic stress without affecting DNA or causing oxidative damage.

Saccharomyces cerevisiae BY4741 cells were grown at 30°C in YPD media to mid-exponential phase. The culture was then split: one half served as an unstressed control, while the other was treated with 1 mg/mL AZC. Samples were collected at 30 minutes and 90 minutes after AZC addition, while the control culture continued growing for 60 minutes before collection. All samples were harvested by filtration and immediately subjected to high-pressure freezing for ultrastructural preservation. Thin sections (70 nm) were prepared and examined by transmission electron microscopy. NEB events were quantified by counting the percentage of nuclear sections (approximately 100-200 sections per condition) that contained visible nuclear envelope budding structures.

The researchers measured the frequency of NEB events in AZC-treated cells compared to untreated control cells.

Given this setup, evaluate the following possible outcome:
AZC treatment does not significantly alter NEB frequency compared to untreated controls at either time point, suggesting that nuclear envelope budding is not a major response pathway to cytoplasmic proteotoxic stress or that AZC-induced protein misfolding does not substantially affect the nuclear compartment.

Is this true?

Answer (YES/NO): NO